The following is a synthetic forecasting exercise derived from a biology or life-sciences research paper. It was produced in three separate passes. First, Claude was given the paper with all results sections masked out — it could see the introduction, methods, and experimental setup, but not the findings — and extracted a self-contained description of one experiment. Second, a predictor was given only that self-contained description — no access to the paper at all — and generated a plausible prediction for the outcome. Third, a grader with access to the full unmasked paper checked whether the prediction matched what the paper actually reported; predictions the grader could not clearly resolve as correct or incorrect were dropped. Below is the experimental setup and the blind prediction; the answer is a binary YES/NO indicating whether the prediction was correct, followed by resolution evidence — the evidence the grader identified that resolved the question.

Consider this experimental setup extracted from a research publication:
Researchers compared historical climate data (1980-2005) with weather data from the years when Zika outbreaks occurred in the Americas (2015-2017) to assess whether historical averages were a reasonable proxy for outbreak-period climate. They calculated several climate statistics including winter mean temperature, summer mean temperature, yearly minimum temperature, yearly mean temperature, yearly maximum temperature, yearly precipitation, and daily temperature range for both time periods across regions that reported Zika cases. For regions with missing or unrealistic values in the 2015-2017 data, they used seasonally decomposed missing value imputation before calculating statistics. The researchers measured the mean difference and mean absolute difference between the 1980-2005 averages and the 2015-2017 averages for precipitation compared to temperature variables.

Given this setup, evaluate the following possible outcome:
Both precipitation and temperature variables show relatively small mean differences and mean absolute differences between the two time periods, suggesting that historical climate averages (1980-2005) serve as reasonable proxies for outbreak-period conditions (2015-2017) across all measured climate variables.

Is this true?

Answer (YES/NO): NO